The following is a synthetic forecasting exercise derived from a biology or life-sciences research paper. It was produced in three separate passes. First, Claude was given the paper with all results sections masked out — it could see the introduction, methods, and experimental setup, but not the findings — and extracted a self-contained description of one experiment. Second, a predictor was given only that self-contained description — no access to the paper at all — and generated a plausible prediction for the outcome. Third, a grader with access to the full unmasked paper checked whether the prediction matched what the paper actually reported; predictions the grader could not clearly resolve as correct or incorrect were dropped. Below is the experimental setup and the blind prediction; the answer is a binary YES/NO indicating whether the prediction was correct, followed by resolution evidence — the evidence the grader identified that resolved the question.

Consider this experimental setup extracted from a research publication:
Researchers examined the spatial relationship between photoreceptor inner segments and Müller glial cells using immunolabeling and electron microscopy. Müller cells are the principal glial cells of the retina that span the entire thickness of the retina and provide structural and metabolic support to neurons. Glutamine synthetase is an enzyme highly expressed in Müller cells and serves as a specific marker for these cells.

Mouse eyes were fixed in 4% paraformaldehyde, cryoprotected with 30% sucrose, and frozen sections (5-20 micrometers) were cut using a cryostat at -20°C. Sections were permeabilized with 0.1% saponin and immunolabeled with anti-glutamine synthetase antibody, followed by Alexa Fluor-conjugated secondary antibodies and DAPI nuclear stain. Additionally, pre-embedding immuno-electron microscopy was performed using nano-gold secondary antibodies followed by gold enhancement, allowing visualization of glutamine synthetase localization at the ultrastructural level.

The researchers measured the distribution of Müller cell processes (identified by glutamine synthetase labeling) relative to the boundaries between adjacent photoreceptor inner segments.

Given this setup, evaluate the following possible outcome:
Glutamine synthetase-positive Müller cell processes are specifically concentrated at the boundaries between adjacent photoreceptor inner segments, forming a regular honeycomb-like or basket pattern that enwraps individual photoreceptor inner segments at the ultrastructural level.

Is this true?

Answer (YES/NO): NO